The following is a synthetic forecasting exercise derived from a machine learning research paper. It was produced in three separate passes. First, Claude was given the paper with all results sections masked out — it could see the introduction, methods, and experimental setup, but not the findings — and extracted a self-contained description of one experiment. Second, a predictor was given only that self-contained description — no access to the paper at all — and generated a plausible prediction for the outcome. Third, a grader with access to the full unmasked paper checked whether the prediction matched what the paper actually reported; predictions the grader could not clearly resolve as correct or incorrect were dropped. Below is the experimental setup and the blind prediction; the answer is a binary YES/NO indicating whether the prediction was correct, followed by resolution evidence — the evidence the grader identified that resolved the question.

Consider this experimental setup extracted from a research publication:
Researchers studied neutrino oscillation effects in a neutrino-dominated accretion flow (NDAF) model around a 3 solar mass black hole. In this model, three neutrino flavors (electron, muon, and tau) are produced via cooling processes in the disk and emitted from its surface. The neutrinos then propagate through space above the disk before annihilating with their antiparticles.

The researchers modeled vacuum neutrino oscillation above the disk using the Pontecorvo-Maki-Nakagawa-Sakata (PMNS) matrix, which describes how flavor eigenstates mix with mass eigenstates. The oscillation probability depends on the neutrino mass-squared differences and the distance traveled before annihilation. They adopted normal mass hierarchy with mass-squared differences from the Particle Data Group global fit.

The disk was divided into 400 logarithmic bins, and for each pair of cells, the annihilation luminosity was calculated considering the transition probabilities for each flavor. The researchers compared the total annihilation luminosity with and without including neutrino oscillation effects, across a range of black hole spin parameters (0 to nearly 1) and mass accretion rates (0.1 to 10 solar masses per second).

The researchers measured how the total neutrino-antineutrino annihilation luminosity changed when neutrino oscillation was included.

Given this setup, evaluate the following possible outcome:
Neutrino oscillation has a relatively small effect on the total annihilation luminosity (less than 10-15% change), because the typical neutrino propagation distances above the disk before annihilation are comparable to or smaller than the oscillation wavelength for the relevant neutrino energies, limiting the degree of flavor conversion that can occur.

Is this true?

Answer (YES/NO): NO